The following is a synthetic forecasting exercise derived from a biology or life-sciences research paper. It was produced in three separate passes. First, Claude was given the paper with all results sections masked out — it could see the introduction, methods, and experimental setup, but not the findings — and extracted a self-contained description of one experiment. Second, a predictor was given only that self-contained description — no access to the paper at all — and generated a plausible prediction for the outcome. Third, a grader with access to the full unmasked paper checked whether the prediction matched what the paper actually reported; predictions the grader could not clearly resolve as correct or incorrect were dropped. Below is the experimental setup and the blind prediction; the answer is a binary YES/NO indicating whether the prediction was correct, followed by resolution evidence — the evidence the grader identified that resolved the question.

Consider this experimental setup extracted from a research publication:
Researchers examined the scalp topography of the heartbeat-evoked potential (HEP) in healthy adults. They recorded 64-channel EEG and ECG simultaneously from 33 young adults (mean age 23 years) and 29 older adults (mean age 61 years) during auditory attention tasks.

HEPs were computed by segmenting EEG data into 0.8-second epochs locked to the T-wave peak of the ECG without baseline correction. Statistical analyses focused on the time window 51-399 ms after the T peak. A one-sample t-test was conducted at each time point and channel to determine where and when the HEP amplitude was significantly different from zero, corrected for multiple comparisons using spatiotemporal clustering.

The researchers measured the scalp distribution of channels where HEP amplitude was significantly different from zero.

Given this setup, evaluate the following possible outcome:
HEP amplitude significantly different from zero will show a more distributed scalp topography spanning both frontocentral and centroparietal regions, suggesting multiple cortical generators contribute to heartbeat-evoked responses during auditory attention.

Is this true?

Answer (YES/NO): NO